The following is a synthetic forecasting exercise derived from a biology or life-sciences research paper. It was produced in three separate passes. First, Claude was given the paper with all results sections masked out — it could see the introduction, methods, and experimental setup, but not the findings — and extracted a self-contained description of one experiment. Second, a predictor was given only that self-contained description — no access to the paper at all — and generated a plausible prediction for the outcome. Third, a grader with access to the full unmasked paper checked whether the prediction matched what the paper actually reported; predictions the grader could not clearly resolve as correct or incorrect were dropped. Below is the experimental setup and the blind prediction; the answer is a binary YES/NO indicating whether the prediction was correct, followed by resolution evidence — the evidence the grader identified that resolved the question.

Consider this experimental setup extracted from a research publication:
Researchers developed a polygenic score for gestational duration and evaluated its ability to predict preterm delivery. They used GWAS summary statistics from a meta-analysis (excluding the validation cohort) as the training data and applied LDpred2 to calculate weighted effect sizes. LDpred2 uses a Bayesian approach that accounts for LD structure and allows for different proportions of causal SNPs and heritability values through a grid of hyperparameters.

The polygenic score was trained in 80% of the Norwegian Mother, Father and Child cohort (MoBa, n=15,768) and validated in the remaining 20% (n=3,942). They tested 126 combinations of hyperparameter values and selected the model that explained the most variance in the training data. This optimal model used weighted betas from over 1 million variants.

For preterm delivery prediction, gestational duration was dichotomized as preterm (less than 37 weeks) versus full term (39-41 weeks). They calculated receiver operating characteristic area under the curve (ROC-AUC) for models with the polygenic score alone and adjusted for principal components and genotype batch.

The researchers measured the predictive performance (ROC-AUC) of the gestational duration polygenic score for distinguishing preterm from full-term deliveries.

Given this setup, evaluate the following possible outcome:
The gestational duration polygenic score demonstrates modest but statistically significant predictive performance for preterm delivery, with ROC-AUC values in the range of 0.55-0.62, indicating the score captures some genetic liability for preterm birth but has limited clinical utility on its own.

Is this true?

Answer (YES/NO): YES